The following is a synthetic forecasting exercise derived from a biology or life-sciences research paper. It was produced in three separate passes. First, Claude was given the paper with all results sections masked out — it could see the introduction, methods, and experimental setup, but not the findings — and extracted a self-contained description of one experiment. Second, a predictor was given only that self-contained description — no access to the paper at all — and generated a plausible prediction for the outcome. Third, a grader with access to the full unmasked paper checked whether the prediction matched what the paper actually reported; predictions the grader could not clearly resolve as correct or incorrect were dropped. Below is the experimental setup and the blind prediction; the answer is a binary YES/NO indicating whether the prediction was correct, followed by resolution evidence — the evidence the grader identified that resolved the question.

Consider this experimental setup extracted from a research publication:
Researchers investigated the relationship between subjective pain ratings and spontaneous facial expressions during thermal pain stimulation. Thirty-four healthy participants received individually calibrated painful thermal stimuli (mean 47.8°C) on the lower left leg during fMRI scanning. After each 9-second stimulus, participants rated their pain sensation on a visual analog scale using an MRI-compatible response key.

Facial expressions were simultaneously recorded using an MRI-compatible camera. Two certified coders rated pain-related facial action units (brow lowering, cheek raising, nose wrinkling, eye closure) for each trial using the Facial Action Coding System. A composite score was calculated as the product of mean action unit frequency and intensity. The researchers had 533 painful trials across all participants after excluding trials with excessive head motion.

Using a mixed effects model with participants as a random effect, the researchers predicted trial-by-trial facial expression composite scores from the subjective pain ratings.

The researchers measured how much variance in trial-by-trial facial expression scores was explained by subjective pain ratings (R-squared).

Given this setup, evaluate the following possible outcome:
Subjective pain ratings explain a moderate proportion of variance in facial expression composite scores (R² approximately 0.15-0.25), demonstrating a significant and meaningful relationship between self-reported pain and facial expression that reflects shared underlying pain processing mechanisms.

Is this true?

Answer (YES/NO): NO